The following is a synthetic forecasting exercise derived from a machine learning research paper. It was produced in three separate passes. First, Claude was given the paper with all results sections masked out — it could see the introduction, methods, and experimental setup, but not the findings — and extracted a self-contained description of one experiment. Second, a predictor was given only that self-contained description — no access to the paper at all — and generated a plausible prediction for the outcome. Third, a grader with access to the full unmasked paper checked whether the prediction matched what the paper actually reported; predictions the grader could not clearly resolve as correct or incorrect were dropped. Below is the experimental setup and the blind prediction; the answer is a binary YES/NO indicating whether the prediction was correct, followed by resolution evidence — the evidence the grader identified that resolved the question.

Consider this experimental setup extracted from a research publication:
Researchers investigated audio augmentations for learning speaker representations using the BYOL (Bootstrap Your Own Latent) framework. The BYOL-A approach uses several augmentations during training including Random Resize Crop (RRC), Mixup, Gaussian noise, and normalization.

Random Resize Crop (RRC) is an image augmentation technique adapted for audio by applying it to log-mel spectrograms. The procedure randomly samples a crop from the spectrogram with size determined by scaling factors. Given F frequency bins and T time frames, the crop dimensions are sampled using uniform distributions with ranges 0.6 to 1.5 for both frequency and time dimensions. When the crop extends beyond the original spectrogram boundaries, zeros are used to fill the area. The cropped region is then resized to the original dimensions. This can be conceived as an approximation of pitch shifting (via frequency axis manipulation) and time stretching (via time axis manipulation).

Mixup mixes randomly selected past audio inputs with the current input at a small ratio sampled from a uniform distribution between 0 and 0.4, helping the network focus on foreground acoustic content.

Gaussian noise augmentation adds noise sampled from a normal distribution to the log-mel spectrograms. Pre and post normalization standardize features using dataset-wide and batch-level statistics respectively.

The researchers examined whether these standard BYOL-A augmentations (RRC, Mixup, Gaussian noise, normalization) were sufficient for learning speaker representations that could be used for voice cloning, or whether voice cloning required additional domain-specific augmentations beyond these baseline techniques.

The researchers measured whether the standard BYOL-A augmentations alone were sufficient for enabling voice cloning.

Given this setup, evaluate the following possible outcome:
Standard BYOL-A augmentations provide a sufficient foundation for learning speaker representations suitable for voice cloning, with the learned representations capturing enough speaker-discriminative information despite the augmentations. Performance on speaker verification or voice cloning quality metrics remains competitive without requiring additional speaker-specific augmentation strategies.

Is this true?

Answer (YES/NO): YES